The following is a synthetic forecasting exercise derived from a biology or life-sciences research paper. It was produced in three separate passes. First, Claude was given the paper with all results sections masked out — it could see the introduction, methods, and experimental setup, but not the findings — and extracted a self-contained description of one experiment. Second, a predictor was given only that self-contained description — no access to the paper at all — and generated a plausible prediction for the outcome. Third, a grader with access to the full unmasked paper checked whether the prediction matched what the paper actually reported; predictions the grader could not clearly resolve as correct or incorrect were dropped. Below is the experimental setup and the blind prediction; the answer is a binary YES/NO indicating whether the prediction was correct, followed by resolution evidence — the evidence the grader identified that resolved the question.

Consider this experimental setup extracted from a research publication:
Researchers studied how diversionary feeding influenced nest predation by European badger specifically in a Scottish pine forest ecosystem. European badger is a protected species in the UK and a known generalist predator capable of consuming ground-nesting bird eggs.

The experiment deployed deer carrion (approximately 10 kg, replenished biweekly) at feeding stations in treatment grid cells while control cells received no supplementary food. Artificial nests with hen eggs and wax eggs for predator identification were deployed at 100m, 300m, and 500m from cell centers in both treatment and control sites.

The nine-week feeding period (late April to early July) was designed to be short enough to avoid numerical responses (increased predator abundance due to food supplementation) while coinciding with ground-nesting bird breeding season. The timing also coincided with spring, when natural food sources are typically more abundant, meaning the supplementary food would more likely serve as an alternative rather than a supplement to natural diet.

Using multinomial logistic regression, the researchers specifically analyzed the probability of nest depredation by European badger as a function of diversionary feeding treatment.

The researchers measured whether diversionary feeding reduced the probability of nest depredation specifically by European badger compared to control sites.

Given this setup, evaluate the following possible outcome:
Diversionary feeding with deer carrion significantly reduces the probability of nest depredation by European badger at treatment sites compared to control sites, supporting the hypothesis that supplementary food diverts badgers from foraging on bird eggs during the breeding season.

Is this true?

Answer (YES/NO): YES